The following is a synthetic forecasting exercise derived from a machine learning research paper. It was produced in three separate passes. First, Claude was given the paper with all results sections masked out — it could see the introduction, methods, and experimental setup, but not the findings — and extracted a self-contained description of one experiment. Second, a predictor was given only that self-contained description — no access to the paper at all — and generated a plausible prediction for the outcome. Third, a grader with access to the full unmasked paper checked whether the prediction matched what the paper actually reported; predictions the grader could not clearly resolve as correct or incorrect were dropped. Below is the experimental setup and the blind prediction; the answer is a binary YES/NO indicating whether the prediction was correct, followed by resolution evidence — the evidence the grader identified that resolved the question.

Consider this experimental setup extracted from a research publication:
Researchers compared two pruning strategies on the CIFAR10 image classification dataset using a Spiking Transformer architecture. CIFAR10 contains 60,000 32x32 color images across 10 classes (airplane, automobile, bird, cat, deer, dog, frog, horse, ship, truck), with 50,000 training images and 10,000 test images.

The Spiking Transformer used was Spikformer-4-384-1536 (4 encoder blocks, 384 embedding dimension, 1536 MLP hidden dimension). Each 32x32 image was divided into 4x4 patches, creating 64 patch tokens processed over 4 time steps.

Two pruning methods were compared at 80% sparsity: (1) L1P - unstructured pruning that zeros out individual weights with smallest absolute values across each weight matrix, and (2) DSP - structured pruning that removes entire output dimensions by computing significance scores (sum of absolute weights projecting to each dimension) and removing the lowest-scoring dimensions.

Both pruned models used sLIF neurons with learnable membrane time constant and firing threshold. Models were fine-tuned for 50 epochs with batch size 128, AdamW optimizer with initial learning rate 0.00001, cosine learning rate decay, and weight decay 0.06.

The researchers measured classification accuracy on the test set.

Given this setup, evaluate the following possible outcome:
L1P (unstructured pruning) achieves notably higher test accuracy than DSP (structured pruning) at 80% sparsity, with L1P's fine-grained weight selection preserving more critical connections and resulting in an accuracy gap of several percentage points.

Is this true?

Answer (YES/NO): NO